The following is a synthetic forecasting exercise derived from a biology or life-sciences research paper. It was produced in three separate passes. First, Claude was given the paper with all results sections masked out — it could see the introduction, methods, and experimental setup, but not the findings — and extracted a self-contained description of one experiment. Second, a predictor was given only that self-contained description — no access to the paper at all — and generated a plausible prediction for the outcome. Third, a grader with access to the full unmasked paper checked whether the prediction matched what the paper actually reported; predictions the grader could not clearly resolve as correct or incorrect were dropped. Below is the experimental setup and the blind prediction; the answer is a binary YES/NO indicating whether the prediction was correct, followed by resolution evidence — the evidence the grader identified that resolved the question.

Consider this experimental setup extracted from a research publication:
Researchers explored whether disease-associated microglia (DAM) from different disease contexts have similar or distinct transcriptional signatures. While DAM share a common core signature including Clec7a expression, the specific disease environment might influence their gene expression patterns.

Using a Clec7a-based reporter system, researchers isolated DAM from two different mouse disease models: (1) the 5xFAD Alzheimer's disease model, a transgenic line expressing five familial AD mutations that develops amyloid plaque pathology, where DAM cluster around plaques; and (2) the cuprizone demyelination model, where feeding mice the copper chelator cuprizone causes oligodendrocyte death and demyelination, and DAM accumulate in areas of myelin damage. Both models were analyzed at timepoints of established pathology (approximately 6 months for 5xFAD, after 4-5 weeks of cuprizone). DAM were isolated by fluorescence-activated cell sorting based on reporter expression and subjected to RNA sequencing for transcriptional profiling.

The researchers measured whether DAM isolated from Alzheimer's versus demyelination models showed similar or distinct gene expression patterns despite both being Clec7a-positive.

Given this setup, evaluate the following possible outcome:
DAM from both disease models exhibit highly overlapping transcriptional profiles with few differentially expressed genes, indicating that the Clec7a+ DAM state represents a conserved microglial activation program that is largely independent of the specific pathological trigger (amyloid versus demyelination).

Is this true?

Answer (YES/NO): NO